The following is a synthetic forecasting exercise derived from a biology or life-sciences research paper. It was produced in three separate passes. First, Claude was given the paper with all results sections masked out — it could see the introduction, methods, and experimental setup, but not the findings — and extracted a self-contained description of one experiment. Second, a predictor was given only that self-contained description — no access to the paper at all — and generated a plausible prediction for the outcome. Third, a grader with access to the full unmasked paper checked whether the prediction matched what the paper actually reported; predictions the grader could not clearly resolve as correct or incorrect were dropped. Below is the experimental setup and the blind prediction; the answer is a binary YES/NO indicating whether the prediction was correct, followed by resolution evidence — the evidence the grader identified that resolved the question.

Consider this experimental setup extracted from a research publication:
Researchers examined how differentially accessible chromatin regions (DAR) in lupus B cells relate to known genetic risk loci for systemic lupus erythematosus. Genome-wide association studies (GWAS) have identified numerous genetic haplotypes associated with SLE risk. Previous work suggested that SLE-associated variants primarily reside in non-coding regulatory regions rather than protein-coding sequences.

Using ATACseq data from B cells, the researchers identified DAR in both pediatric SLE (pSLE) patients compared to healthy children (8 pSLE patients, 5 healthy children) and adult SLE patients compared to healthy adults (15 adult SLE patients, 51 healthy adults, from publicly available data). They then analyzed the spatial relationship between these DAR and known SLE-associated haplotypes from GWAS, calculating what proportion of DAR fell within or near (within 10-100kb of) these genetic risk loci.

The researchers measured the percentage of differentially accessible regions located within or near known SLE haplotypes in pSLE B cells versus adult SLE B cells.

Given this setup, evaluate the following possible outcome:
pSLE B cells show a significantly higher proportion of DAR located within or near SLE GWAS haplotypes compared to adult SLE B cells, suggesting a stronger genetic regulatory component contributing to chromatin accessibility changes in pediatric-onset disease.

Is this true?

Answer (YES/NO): YES